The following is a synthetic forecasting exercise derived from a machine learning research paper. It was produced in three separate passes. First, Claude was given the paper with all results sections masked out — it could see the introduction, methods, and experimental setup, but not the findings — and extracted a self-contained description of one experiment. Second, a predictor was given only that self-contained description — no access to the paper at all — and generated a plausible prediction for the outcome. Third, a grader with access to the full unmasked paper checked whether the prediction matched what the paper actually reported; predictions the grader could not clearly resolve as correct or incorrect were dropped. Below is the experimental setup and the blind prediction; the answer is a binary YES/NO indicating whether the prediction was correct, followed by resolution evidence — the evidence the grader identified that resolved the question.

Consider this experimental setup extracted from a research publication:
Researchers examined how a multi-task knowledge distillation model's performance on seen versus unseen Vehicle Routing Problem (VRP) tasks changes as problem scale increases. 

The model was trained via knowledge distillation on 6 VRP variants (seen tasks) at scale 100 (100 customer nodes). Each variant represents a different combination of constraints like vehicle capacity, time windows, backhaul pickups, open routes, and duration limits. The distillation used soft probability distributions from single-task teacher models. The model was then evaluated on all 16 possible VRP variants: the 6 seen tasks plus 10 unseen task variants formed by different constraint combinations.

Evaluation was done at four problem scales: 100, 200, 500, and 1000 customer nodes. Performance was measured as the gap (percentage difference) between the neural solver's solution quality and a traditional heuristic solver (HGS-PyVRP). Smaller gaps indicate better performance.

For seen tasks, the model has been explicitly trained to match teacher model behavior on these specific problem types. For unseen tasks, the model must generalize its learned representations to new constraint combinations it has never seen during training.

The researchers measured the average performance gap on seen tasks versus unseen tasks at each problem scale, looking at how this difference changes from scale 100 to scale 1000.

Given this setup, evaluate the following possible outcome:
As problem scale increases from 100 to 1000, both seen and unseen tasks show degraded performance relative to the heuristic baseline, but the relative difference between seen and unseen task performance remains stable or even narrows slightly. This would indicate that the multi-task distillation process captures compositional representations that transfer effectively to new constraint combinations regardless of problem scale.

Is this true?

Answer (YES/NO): NO